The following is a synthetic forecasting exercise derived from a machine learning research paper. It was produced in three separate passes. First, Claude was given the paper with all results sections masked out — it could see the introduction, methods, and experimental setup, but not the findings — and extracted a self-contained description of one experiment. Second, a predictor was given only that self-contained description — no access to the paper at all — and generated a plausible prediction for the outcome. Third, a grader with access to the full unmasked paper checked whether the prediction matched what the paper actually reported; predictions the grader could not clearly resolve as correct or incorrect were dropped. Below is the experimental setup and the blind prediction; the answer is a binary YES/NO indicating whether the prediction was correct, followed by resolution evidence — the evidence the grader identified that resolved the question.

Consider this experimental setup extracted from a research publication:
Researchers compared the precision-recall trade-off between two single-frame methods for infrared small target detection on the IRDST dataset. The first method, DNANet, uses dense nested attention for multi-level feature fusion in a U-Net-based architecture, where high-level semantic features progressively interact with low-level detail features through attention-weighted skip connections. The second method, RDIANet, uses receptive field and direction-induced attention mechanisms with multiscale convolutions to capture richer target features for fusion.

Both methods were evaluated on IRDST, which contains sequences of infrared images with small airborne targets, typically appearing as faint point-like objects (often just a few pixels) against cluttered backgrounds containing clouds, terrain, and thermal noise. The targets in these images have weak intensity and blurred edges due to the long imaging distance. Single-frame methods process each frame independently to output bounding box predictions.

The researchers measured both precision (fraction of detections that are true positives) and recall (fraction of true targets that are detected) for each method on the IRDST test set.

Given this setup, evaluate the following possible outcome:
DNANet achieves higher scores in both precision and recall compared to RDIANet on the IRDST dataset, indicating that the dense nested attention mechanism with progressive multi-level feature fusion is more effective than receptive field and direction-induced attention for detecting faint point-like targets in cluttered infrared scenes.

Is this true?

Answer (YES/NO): NO